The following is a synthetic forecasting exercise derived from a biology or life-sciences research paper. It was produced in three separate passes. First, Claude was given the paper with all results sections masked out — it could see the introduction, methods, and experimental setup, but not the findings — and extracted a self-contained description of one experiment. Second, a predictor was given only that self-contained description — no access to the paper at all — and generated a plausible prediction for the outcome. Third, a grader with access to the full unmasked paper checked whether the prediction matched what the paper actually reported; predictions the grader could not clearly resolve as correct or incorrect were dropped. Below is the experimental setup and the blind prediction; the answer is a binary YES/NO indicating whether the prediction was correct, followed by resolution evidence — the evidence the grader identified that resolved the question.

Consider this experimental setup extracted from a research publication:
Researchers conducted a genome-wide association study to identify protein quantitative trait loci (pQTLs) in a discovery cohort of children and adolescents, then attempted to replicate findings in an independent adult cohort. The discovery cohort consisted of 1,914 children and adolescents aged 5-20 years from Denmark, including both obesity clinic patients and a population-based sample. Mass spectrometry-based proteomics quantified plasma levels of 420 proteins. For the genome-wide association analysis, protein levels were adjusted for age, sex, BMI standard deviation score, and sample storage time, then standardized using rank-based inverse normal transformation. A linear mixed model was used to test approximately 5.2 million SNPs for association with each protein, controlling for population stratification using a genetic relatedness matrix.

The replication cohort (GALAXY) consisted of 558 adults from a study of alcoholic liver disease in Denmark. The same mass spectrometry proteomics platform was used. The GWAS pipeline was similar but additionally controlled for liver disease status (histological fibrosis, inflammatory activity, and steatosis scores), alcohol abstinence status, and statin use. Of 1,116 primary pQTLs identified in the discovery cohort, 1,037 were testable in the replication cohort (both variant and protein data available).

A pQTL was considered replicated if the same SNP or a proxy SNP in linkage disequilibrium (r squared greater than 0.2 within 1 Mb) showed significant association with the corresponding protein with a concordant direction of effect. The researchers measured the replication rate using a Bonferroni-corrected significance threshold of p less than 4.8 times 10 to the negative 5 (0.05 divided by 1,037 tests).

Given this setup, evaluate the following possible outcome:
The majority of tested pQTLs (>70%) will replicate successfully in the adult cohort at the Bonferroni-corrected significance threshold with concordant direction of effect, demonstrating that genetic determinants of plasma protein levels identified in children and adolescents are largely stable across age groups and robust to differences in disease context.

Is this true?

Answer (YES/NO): NO